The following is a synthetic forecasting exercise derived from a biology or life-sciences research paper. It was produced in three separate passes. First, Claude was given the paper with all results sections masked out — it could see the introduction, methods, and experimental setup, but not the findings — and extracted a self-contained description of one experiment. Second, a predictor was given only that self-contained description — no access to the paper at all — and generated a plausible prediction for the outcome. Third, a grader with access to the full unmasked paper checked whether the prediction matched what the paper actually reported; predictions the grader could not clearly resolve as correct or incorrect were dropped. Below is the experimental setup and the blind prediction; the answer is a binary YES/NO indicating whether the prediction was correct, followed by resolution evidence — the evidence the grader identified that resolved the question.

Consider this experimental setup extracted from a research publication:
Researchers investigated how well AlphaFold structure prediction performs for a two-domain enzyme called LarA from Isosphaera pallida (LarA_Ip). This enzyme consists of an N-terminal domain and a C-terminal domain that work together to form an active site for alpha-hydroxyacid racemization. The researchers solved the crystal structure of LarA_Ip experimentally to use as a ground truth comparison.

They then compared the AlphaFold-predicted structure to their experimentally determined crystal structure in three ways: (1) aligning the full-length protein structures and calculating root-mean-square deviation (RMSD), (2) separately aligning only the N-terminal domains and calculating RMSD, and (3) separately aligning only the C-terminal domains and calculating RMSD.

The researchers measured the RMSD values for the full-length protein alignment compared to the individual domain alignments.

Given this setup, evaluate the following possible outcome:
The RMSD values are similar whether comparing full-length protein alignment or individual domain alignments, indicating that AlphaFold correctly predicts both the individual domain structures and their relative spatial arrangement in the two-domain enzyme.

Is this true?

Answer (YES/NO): NO